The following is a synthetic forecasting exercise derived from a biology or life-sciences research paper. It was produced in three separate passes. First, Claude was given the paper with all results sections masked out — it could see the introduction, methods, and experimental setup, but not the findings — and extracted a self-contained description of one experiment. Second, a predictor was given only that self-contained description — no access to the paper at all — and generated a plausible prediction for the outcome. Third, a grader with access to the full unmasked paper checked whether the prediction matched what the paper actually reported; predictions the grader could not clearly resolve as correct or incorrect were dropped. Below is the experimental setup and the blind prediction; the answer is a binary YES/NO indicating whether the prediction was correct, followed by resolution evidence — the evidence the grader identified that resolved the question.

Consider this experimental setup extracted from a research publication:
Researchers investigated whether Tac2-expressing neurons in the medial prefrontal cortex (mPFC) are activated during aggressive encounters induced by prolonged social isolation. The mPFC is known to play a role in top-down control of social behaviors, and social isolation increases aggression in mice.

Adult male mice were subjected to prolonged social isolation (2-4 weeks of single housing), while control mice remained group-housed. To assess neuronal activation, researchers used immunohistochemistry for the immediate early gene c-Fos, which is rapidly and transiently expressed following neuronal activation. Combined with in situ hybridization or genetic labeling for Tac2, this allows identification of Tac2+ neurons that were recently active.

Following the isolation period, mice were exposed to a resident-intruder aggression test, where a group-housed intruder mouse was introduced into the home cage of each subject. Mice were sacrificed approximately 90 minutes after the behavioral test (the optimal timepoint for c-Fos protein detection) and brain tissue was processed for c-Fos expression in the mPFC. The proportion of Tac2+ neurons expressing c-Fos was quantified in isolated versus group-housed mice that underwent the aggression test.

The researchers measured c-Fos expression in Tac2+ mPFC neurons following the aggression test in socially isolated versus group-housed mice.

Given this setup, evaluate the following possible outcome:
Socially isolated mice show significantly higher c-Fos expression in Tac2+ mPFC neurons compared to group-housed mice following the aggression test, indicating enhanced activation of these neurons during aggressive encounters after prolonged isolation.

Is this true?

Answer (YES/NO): YES